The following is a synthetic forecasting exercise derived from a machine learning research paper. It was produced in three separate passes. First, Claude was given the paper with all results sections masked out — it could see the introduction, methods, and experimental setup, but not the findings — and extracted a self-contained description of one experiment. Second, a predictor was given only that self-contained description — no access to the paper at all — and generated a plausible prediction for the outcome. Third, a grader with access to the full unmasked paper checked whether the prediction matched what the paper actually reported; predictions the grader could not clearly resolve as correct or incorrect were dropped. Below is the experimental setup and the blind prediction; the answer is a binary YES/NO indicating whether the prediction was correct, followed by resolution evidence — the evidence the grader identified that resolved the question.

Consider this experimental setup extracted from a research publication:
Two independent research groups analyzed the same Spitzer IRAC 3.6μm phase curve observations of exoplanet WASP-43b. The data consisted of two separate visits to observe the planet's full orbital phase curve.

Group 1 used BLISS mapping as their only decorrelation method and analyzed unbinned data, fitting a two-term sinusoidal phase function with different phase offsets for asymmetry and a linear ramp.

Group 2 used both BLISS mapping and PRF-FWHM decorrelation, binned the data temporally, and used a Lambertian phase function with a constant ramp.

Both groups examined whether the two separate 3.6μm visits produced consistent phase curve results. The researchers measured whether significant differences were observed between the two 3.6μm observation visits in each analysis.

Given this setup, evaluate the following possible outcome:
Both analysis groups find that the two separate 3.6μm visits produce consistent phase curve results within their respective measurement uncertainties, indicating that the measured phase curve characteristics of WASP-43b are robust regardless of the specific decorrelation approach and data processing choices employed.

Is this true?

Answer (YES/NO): NO